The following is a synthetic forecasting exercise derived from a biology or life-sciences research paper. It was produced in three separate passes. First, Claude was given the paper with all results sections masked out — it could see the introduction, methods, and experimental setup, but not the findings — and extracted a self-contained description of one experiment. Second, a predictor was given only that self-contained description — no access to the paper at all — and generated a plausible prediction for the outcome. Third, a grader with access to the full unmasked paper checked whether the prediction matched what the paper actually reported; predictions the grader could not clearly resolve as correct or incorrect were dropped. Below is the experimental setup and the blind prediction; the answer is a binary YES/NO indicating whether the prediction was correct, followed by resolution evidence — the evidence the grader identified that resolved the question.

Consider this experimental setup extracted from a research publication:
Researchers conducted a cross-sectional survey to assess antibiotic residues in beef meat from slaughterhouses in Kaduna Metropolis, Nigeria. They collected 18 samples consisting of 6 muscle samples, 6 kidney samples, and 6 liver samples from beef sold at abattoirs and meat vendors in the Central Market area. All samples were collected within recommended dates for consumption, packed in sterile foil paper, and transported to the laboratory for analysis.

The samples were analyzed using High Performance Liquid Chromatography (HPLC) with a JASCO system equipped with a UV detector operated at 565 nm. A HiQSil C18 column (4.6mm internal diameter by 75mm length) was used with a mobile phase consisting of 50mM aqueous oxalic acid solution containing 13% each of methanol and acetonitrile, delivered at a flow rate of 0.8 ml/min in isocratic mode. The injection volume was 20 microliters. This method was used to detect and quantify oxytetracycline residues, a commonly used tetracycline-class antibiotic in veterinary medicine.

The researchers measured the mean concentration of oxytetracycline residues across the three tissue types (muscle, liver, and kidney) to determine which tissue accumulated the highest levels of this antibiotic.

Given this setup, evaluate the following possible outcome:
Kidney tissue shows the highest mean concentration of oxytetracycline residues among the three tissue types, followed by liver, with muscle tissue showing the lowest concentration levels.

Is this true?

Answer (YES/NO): NO